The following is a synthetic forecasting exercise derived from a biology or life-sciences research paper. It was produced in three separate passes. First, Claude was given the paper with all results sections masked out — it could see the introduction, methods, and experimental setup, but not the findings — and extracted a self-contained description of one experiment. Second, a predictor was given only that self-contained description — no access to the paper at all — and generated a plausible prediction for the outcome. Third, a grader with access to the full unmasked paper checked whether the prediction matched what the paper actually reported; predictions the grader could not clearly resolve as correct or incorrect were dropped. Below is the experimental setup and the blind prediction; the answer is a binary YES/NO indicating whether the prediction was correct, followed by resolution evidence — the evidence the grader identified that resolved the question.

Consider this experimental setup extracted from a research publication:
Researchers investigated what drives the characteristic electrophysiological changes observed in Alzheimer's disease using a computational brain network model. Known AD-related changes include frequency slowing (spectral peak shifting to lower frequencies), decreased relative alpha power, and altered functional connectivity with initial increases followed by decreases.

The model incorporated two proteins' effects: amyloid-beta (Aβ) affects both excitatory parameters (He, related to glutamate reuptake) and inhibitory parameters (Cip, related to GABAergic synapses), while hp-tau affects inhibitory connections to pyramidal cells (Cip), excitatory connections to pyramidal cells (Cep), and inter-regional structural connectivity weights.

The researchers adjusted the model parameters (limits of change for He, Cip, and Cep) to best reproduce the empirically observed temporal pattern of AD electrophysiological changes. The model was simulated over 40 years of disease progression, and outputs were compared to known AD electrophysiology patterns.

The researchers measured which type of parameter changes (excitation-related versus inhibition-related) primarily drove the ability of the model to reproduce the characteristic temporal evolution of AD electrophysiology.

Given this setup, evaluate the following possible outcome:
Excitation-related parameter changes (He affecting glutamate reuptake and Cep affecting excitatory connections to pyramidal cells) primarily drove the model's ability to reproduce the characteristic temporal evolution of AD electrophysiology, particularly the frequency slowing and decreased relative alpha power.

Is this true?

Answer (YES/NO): NO